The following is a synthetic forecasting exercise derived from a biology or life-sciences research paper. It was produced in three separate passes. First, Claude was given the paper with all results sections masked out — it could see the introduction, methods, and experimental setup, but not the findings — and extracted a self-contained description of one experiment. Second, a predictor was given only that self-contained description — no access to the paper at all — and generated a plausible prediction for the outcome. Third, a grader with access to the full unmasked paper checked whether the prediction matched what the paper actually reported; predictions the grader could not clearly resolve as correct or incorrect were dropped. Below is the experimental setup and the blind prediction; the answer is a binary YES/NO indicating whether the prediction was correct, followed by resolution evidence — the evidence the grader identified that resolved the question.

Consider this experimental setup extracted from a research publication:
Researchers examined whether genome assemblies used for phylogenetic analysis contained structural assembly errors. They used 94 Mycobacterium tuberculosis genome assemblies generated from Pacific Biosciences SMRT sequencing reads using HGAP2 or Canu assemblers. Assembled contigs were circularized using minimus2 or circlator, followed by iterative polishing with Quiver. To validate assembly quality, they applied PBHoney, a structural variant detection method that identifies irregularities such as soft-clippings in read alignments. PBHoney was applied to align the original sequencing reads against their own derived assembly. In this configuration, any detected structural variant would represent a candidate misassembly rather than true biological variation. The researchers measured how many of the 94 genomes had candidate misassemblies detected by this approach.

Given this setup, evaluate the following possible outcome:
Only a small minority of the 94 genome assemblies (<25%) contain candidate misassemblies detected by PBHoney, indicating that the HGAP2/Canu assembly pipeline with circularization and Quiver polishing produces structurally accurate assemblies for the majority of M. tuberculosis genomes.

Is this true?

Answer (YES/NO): NO